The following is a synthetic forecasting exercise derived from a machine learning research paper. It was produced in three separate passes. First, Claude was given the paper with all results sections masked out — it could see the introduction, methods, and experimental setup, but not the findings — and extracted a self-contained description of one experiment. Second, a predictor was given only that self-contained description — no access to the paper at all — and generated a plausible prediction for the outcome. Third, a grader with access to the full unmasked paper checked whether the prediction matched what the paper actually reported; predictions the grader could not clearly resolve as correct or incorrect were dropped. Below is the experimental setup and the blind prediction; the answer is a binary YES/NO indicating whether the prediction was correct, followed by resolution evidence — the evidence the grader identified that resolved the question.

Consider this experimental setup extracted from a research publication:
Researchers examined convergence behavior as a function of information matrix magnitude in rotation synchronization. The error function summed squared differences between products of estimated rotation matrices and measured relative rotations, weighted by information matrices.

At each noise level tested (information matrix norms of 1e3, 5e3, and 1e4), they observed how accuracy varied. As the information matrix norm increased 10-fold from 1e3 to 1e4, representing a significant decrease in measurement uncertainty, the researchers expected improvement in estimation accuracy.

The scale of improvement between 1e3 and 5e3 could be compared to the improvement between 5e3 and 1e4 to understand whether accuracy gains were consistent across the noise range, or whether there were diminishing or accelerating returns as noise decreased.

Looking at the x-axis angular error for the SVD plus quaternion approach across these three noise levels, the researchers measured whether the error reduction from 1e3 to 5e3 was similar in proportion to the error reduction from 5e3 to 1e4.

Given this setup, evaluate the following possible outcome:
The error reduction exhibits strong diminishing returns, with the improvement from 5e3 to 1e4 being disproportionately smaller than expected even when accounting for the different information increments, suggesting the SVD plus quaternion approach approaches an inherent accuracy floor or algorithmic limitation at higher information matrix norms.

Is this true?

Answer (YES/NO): NO